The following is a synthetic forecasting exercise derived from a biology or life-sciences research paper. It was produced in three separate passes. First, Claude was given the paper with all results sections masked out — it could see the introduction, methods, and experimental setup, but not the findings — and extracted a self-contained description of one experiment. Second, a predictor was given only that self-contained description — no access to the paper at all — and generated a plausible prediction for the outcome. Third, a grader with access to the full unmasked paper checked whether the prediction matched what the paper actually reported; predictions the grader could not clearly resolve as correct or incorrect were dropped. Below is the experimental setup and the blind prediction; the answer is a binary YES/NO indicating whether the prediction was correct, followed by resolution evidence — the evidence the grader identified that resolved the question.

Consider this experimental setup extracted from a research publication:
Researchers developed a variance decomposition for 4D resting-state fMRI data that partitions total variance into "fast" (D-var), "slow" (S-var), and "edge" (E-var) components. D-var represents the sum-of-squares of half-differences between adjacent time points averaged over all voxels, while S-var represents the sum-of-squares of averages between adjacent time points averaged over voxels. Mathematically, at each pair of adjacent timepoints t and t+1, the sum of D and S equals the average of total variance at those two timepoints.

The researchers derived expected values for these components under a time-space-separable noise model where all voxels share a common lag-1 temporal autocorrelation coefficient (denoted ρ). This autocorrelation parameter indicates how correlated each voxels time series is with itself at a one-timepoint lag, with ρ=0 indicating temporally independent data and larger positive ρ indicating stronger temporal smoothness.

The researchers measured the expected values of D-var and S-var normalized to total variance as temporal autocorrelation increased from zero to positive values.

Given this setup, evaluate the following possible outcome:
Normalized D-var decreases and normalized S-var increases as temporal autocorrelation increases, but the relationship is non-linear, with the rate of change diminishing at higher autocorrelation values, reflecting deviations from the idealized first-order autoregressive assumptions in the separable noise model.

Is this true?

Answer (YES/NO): NO